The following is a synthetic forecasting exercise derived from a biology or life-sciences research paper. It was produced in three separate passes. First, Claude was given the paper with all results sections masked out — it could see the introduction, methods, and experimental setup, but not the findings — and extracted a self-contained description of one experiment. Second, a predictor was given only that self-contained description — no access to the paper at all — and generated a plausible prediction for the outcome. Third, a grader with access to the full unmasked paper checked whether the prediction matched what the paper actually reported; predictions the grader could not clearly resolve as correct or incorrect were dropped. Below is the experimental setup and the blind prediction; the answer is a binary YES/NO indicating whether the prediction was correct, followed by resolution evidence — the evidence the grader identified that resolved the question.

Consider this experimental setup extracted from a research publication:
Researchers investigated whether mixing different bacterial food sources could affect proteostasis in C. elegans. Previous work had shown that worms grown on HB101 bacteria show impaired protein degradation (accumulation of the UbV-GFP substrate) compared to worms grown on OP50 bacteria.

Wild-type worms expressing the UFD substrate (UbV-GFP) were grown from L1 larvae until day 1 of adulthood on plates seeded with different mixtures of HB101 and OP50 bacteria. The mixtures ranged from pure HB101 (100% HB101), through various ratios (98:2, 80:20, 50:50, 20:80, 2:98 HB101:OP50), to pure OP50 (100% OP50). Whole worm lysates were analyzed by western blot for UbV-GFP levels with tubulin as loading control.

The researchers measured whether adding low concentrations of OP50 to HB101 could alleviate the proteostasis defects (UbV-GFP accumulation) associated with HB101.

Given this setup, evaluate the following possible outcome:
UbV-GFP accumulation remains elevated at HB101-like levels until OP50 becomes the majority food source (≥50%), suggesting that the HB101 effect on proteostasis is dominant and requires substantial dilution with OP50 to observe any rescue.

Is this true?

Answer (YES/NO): NO